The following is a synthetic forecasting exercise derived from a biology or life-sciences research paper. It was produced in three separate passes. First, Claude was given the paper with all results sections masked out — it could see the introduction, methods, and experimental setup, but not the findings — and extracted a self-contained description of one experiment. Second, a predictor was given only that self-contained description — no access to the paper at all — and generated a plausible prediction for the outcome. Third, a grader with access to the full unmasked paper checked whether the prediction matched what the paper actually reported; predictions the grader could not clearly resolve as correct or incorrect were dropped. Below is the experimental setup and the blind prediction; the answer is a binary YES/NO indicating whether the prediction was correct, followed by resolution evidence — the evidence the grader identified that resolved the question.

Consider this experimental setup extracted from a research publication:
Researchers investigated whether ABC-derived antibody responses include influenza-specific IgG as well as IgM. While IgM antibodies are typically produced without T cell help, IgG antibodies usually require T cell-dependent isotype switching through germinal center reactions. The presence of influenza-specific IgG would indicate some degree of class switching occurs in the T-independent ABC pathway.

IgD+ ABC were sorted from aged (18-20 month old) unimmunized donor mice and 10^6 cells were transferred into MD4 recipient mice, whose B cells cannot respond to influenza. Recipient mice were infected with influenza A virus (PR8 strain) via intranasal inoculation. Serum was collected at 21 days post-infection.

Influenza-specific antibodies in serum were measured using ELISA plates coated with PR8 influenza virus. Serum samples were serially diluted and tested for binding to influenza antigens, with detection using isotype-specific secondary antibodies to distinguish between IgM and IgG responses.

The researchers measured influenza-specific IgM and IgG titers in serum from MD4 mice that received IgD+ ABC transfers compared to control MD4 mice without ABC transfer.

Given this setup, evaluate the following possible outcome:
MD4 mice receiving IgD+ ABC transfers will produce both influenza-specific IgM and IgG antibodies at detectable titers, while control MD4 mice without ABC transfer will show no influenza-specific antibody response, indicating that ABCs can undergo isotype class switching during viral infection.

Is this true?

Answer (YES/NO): YES